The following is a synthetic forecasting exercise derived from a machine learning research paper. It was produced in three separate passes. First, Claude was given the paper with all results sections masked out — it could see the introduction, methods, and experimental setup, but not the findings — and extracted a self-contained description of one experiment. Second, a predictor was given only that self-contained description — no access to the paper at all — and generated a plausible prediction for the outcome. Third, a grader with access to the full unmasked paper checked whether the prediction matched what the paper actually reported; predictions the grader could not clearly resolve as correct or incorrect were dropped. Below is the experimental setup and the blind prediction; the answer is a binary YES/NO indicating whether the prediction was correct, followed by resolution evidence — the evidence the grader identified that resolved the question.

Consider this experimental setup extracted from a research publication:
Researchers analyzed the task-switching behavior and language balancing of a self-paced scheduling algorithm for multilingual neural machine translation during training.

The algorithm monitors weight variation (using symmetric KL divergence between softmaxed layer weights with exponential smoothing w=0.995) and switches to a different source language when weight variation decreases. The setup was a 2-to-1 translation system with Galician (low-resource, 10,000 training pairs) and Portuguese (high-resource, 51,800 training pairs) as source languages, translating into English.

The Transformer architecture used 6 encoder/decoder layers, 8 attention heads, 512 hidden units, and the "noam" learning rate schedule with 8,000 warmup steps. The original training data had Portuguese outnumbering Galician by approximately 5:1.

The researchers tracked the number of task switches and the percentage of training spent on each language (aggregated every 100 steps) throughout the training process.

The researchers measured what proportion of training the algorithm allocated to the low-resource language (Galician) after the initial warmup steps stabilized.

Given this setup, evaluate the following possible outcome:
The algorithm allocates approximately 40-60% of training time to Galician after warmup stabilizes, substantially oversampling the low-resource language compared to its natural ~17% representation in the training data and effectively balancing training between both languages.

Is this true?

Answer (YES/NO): NO